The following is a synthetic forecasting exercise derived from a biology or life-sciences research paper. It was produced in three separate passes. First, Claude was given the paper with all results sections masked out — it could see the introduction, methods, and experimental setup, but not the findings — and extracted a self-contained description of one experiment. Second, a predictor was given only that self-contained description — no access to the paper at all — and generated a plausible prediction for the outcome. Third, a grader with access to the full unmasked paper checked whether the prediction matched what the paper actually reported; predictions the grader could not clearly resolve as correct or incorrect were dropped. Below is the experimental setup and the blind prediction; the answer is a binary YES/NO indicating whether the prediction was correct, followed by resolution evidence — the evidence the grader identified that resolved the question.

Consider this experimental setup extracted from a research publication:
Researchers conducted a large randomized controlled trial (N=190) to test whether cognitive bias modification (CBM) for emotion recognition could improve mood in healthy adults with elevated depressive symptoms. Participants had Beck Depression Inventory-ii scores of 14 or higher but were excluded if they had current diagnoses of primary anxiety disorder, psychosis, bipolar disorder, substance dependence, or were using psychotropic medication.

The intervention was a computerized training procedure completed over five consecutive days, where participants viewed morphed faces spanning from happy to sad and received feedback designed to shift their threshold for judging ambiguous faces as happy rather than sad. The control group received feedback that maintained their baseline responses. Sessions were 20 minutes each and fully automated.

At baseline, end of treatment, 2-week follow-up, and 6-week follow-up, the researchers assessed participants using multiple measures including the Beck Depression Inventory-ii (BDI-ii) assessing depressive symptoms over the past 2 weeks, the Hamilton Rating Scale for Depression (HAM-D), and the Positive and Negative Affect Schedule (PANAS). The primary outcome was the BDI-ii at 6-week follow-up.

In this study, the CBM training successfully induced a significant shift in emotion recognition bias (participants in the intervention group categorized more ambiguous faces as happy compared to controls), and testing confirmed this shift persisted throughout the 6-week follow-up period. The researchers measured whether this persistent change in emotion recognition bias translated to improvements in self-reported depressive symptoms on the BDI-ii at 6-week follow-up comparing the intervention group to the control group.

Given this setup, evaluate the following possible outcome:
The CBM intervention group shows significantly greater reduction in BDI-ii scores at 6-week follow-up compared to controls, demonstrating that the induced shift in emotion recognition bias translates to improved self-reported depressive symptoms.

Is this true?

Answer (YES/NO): NO